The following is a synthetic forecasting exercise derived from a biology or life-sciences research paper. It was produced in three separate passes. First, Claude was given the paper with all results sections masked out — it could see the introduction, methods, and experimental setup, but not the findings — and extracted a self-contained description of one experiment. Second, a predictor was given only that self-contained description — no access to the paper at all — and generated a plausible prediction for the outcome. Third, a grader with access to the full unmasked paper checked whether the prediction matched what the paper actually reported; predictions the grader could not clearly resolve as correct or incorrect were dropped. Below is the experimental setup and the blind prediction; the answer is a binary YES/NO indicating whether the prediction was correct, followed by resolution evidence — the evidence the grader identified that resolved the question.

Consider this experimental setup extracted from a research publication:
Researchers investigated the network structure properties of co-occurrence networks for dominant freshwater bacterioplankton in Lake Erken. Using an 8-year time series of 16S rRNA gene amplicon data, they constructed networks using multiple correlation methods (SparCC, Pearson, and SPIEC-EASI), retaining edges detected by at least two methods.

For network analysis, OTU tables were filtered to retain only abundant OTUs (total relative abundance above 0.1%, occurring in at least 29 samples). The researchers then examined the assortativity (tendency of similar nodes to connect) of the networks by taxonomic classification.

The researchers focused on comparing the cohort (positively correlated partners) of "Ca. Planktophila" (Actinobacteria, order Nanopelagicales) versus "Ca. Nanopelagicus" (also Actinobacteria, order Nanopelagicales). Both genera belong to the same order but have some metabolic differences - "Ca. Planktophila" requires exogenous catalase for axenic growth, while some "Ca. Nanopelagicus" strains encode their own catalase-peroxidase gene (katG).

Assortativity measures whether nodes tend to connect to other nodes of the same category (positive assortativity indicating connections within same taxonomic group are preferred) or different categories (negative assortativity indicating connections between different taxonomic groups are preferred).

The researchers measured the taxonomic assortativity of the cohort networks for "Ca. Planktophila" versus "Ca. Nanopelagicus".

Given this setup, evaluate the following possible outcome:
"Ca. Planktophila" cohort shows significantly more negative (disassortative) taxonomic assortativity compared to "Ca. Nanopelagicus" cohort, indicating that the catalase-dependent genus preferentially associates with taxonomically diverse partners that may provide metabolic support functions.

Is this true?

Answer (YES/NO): NO